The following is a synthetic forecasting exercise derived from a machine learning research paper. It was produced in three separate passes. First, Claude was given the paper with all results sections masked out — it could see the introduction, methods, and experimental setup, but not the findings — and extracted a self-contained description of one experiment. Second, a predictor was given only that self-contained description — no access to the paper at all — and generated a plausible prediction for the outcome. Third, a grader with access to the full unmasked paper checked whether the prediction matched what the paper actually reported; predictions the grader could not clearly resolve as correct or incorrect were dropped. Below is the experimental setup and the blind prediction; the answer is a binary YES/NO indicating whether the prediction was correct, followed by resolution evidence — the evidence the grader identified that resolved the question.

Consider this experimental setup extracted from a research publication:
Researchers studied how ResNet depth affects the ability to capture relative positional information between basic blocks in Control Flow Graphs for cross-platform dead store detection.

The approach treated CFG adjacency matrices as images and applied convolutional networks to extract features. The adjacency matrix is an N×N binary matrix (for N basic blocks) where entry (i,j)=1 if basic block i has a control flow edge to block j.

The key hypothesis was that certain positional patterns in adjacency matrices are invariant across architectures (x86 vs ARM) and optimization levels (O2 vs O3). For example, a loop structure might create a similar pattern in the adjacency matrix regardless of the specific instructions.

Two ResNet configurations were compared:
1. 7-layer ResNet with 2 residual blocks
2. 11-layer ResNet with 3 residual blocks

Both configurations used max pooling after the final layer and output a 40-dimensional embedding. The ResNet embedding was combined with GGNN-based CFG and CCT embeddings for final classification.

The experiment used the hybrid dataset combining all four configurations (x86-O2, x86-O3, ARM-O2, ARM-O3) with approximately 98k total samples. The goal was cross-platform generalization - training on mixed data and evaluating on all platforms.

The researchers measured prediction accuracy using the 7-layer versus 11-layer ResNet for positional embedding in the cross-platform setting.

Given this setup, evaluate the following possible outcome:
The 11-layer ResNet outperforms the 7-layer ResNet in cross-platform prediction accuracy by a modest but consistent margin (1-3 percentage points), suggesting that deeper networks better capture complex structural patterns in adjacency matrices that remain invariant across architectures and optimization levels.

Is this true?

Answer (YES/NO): NO